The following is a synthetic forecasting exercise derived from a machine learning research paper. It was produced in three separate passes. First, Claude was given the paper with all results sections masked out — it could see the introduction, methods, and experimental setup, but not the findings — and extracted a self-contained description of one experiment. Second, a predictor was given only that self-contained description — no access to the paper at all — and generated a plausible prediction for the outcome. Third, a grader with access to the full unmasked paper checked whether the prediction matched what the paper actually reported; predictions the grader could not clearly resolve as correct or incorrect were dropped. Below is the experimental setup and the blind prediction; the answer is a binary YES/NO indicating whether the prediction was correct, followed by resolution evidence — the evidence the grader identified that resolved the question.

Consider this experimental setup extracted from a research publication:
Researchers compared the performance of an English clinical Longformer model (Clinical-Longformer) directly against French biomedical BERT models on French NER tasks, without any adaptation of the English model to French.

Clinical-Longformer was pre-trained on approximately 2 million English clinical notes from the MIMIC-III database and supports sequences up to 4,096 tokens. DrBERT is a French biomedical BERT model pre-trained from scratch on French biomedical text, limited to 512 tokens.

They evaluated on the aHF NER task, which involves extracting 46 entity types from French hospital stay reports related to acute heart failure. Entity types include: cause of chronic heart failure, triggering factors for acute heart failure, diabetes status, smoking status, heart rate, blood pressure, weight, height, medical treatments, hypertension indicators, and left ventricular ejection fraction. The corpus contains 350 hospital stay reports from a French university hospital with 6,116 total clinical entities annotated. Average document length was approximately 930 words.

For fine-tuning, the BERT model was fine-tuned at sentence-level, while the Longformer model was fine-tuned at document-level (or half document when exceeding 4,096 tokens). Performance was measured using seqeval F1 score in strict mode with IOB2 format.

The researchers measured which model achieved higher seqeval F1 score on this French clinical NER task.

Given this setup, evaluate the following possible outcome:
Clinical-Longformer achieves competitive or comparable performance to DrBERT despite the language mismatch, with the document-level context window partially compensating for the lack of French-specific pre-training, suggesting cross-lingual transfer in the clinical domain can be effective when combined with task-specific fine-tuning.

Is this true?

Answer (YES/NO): NO